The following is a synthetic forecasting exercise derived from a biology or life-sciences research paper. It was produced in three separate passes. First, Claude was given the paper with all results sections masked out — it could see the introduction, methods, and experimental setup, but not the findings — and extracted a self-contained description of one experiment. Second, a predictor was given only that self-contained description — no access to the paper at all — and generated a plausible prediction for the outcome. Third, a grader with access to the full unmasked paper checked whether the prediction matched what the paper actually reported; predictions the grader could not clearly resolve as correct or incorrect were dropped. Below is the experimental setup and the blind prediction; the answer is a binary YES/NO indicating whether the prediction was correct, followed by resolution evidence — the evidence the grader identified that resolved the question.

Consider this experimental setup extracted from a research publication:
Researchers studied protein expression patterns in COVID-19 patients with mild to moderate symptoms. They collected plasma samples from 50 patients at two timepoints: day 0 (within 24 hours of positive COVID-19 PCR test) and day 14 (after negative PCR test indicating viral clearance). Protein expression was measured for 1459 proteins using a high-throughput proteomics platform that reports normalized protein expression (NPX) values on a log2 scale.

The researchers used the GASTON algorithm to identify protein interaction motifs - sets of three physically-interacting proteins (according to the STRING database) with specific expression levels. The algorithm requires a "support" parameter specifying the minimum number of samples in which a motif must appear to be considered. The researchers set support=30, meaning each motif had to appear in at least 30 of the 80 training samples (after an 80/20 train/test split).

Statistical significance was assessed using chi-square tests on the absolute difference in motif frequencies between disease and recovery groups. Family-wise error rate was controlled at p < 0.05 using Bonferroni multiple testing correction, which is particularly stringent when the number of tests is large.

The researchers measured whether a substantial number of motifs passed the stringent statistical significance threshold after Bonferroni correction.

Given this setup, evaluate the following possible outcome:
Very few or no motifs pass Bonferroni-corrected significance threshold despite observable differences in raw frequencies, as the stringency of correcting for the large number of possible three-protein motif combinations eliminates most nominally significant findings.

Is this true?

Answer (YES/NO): NO